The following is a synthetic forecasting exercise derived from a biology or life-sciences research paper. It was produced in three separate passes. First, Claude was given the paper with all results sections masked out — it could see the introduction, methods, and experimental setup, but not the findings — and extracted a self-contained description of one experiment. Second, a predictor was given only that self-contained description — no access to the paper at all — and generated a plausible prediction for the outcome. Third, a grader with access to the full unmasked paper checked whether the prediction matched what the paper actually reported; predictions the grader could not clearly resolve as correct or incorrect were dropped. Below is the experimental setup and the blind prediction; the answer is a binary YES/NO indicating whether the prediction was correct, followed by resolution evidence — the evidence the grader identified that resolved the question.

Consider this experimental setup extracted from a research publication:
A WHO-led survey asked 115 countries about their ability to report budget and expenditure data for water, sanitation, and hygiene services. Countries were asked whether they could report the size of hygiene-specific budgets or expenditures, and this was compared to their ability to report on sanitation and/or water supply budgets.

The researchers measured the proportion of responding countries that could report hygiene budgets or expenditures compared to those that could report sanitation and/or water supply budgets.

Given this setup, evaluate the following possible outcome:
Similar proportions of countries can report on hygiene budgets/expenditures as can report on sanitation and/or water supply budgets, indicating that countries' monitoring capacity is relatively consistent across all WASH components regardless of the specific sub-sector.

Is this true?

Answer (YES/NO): NO